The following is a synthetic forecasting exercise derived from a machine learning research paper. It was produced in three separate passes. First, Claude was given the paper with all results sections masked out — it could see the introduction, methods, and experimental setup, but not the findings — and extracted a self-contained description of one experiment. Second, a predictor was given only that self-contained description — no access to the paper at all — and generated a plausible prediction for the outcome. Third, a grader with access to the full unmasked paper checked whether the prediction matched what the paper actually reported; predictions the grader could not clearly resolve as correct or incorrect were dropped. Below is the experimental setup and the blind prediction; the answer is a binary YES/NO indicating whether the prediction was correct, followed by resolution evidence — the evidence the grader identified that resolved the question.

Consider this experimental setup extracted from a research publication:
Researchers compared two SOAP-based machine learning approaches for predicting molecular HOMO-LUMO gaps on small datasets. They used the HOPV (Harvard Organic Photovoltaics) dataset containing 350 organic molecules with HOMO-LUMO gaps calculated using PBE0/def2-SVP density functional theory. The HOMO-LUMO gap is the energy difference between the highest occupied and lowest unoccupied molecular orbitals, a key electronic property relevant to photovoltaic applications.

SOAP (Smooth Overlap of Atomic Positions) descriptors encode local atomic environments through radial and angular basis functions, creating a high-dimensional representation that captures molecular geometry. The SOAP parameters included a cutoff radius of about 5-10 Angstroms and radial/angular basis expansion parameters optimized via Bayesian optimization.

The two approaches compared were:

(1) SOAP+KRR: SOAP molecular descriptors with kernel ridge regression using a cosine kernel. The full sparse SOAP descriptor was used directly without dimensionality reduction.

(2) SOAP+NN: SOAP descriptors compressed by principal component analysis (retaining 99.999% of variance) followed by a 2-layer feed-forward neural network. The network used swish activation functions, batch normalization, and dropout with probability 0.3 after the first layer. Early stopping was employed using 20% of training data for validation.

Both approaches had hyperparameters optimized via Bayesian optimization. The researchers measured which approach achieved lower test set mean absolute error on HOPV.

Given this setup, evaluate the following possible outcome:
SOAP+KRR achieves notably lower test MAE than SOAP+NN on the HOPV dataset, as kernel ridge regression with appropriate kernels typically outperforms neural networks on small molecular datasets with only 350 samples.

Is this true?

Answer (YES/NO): NO